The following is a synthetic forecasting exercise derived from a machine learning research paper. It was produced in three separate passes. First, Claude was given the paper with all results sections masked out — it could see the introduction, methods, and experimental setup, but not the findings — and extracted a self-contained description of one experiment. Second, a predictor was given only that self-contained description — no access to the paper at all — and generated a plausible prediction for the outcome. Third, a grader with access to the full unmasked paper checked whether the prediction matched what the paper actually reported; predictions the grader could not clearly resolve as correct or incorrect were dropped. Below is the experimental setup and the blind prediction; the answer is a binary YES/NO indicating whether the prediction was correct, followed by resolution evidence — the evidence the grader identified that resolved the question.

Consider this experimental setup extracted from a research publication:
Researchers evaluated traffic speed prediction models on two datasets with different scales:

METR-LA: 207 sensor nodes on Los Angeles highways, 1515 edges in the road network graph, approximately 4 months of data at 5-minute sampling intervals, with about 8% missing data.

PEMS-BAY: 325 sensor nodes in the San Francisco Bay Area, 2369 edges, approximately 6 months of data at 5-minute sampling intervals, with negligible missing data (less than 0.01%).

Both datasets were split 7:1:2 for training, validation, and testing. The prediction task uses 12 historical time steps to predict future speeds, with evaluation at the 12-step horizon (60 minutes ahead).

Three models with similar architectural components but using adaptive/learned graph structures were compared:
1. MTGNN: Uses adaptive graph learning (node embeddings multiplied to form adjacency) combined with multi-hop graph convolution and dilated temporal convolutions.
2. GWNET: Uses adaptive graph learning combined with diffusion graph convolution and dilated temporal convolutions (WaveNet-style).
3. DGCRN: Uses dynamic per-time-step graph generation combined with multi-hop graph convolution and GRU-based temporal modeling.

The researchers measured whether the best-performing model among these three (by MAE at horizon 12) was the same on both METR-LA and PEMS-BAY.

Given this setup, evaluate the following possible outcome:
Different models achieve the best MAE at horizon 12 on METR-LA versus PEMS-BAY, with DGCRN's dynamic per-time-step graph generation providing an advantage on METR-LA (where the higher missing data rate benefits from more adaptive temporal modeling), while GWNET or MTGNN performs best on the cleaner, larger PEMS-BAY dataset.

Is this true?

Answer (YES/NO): NO